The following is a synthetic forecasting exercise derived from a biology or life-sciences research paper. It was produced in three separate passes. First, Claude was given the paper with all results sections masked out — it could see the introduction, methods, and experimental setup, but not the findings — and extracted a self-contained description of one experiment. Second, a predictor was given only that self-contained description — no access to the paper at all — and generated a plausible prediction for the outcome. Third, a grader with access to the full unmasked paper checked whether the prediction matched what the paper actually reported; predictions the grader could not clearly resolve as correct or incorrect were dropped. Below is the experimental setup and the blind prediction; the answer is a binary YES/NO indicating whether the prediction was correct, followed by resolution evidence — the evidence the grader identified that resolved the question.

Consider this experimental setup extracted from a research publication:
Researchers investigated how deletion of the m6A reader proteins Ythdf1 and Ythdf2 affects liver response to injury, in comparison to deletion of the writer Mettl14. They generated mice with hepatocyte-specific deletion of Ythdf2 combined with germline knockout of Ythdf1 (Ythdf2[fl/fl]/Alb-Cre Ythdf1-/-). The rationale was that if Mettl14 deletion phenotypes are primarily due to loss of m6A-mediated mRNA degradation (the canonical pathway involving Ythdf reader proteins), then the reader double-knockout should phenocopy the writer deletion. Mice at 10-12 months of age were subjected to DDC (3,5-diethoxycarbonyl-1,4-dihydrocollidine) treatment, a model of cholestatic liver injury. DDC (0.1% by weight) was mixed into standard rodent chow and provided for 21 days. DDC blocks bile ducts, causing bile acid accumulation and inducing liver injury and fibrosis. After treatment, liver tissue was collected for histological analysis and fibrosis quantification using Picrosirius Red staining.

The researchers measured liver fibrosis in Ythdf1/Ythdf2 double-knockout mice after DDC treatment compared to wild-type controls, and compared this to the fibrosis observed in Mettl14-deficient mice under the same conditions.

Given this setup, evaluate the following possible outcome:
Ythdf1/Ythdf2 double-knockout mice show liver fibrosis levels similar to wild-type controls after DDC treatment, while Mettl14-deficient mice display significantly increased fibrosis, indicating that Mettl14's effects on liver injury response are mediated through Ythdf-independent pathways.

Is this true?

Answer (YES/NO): NO